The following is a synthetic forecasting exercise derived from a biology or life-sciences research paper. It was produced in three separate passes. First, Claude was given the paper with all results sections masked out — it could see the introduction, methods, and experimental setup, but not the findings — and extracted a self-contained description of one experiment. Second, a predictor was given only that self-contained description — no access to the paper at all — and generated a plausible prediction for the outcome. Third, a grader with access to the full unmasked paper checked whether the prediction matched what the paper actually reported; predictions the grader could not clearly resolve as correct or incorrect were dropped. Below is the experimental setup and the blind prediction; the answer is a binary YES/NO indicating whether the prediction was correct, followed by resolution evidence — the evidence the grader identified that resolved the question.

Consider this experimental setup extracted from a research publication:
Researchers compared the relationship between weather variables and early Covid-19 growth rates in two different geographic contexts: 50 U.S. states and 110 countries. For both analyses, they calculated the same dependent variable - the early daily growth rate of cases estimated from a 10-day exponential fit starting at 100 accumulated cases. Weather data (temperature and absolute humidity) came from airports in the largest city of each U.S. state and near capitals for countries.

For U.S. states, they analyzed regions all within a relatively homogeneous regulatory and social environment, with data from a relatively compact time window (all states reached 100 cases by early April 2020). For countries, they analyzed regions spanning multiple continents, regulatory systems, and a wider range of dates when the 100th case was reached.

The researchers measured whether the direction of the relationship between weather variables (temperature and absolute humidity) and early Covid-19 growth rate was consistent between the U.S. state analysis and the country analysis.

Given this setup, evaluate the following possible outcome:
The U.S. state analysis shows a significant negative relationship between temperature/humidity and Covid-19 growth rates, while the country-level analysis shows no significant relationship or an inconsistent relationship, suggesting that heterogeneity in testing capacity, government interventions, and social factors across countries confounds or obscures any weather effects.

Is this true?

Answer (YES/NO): NO